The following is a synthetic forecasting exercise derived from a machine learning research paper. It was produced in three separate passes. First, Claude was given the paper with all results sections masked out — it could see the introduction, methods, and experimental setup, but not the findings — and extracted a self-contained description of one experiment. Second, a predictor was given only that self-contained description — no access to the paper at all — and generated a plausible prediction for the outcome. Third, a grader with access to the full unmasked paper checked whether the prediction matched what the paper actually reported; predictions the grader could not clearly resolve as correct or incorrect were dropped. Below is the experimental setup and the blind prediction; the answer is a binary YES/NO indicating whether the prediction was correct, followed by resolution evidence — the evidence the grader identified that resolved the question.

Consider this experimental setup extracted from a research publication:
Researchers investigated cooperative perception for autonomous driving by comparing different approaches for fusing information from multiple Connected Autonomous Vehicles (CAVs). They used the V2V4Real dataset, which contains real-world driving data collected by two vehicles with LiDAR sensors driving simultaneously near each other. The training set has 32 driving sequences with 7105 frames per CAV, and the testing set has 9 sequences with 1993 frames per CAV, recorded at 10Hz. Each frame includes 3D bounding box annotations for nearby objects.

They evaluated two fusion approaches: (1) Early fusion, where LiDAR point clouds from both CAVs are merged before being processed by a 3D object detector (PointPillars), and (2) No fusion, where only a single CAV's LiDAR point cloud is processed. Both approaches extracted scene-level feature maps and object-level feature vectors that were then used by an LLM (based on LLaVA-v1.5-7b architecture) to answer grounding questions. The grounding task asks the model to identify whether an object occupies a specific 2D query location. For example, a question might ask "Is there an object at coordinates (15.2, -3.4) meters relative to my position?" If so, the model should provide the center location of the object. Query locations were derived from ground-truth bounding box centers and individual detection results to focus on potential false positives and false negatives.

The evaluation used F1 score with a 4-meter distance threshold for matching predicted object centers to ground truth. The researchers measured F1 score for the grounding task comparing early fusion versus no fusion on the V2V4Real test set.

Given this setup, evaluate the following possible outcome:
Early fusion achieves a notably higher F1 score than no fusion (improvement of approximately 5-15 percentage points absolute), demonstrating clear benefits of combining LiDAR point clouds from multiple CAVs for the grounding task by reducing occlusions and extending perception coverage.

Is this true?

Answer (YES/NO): YES